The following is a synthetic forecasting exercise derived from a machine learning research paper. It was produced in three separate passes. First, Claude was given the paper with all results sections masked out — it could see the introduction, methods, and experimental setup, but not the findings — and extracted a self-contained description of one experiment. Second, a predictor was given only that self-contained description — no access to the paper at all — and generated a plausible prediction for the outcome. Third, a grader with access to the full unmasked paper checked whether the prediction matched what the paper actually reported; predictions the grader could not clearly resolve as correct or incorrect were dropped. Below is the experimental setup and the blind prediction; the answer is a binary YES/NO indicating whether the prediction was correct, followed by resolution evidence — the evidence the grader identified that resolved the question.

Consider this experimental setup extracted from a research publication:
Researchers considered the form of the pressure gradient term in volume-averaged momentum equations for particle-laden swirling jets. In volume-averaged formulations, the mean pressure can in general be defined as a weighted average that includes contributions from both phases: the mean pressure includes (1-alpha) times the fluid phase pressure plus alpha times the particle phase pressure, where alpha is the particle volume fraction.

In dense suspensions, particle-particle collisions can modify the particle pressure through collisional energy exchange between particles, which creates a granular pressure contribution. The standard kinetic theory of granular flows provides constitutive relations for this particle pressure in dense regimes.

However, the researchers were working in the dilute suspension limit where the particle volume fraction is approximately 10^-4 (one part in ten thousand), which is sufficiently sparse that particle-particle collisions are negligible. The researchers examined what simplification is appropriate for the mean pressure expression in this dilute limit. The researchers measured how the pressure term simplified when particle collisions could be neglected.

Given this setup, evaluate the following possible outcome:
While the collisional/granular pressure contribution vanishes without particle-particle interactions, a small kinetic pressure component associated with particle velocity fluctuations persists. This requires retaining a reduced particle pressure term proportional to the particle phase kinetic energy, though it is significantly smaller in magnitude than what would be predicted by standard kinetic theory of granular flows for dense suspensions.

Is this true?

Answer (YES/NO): NO